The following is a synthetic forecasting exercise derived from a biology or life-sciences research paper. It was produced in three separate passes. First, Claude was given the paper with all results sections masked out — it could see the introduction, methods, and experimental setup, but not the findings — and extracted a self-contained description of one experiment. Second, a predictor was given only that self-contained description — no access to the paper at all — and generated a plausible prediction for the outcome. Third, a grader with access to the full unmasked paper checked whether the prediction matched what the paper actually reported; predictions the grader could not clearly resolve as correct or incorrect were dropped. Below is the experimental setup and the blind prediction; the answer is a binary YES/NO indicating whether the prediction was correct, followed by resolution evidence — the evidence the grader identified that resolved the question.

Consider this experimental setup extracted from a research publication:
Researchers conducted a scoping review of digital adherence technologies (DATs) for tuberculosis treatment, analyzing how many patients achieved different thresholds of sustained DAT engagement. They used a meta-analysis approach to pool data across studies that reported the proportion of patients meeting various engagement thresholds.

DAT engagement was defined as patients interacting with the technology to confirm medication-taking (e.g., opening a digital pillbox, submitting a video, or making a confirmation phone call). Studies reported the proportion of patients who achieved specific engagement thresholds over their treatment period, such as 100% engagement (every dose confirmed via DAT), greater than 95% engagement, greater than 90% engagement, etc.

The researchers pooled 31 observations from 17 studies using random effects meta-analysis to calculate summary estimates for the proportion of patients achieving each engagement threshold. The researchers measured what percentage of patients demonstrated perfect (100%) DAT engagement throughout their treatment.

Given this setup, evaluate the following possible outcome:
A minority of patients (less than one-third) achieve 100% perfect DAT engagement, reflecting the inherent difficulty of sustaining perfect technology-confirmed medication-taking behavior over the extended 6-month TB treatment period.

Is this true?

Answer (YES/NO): YES